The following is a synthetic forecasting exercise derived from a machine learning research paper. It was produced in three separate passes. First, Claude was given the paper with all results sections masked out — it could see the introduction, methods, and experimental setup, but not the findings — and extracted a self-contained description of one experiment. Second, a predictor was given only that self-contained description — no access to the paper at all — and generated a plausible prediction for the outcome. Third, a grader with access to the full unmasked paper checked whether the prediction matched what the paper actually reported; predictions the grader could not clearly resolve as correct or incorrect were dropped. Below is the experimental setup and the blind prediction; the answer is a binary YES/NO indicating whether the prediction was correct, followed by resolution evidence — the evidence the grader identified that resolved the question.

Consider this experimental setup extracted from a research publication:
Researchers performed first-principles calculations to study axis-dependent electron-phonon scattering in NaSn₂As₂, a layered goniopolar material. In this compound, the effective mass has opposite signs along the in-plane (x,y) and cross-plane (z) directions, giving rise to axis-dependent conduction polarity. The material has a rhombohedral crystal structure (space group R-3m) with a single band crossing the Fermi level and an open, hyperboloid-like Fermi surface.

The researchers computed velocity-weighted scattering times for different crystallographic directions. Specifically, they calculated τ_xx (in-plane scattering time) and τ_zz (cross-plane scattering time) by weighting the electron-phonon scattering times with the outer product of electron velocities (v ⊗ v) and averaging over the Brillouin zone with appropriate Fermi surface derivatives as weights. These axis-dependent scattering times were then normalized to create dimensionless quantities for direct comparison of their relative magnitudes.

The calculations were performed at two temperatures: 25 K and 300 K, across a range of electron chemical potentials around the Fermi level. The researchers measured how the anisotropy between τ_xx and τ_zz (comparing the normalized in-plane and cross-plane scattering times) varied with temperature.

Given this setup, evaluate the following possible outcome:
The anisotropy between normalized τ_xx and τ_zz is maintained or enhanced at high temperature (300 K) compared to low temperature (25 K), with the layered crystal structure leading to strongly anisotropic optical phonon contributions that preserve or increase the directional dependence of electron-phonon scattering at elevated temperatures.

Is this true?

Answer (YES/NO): YES